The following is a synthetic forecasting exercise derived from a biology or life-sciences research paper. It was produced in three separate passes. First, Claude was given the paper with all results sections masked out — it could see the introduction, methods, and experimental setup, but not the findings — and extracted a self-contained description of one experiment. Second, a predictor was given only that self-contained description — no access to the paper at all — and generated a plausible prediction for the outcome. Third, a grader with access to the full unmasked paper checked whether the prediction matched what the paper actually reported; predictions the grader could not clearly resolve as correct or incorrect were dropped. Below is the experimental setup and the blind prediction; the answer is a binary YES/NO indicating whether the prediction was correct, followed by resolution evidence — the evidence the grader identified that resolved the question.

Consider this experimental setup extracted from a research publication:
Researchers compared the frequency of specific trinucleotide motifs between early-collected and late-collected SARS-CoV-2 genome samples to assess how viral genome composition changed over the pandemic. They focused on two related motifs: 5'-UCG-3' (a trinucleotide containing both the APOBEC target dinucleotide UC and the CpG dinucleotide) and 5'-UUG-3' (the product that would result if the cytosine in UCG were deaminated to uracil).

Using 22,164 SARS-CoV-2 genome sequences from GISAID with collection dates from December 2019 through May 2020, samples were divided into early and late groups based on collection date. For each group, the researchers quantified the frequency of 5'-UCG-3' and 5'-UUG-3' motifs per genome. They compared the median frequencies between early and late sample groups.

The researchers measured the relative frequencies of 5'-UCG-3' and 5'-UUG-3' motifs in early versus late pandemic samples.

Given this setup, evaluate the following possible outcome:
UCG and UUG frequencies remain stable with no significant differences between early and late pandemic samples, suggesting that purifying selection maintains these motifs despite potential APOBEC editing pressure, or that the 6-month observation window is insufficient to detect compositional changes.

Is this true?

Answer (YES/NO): NO